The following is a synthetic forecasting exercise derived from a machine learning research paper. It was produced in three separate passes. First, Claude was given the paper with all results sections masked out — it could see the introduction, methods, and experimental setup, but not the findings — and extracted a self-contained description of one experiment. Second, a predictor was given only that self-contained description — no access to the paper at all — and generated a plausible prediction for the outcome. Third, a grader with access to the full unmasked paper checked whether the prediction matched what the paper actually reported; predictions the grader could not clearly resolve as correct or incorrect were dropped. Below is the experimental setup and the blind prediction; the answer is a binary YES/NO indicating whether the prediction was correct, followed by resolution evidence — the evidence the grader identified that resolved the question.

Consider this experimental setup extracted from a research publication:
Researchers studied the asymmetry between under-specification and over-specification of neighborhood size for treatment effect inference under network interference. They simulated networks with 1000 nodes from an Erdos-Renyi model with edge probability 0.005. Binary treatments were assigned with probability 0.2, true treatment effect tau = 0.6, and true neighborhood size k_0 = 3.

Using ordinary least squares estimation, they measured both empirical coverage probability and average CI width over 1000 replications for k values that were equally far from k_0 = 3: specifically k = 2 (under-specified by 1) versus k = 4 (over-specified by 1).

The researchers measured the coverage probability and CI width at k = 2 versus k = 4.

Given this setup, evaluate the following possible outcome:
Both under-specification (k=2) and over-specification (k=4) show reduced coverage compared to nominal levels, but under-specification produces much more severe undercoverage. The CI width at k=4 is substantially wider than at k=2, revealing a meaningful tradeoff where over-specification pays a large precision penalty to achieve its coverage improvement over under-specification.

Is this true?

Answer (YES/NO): NO